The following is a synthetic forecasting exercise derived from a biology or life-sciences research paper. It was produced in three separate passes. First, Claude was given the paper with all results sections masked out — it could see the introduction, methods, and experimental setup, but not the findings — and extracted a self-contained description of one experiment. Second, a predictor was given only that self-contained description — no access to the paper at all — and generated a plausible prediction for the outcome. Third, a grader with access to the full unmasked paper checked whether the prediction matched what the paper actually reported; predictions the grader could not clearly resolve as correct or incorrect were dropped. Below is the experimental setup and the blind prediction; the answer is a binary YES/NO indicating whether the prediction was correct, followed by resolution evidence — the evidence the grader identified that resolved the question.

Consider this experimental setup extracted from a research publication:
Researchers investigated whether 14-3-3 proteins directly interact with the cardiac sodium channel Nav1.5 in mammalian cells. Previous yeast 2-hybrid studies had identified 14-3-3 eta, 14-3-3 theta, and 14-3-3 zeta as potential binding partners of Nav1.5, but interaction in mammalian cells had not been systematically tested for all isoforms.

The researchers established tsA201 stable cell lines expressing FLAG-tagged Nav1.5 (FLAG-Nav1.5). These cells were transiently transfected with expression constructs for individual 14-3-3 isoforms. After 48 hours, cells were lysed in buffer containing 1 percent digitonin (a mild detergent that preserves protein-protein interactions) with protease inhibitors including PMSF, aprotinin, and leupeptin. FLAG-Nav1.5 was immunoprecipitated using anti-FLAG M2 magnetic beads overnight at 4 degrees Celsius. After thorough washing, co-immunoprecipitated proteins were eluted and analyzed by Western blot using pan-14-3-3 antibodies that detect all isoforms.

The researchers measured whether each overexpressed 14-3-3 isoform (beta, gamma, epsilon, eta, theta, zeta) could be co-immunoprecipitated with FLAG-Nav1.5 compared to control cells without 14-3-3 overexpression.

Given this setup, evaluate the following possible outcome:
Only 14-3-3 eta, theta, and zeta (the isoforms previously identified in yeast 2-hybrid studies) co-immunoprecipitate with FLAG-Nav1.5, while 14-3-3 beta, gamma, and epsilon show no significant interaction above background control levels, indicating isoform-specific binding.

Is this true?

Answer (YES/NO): NO